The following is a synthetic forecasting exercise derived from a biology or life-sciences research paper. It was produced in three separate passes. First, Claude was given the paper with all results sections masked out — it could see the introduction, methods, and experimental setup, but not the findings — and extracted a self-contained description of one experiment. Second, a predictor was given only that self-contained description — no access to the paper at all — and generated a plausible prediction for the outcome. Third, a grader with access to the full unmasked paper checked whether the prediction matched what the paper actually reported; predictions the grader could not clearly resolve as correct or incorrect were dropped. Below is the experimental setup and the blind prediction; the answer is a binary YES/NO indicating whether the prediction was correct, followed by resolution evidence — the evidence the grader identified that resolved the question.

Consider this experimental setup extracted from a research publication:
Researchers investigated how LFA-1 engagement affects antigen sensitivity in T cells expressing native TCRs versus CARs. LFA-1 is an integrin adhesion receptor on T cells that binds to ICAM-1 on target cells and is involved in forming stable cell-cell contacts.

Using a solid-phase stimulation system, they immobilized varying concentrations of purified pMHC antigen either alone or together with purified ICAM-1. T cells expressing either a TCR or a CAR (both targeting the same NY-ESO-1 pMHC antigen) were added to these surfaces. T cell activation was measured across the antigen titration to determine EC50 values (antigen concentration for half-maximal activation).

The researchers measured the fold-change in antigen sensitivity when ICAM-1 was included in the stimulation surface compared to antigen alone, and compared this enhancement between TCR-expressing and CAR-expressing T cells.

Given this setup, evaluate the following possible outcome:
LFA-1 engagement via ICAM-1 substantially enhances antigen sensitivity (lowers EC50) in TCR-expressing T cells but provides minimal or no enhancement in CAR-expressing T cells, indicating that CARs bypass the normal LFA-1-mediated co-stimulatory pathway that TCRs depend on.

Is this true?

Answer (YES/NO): NO